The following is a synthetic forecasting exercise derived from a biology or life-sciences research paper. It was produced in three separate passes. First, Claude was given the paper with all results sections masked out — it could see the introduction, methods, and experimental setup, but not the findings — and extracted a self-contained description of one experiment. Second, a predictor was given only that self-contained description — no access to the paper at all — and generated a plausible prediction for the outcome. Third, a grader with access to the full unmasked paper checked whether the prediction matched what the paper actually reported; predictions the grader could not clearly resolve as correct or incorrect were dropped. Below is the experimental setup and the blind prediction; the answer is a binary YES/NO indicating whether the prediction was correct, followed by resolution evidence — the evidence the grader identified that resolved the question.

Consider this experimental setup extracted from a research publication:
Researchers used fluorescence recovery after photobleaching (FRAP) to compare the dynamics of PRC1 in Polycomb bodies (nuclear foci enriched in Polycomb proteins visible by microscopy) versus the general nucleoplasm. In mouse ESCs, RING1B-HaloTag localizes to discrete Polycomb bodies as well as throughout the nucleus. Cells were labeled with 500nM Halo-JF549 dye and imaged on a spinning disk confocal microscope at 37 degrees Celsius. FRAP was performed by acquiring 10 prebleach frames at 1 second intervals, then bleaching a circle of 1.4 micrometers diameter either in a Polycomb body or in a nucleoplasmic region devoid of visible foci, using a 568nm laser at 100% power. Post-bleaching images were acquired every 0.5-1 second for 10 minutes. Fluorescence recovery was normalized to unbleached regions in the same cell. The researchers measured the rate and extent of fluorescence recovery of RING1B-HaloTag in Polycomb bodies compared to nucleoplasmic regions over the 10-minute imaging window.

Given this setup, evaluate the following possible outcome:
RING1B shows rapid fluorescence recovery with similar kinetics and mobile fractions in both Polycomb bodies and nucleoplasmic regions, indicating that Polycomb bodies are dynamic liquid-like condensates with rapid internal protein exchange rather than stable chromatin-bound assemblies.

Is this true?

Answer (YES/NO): NO